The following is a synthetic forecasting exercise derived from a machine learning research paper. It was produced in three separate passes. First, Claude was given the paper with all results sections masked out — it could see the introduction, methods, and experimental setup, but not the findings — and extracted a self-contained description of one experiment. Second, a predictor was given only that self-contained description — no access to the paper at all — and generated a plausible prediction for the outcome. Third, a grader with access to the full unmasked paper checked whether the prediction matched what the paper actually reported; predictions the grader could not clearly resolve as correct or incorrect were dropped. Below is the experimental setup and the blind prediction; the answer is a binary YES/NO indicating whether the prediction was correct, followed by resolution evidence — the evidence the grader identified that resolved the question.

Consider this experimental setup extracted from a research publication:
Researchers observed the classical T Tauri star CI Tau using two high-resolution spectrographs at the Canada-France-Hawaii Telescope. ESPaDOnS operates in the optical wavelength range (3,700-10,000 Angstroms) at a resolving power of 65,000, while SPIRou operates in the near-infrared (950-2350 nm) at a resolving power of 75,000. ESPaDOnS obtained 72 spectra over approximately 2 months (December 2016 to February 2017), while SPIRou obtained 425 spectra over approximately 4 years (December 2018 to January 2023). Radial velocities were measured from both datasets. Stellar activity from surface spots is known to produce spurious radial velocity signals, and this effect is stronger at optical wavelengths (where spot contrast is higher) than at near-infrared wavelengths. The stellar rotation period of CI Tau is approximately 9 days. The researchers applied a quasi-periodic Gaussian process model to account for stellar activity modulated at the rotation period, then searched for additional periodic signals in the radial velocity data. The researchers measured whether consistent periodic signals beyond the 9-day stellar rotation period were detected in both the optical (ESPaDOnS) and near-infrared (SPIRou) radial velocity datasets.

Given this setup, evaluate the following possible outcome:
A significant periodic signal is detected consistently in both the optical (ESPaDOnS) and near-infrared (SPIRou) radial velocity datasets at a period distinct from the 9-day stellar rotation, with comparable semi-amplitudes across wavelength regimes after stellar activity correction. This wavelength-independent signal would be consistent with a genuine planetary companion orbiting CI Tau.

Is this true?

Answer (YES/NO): YES